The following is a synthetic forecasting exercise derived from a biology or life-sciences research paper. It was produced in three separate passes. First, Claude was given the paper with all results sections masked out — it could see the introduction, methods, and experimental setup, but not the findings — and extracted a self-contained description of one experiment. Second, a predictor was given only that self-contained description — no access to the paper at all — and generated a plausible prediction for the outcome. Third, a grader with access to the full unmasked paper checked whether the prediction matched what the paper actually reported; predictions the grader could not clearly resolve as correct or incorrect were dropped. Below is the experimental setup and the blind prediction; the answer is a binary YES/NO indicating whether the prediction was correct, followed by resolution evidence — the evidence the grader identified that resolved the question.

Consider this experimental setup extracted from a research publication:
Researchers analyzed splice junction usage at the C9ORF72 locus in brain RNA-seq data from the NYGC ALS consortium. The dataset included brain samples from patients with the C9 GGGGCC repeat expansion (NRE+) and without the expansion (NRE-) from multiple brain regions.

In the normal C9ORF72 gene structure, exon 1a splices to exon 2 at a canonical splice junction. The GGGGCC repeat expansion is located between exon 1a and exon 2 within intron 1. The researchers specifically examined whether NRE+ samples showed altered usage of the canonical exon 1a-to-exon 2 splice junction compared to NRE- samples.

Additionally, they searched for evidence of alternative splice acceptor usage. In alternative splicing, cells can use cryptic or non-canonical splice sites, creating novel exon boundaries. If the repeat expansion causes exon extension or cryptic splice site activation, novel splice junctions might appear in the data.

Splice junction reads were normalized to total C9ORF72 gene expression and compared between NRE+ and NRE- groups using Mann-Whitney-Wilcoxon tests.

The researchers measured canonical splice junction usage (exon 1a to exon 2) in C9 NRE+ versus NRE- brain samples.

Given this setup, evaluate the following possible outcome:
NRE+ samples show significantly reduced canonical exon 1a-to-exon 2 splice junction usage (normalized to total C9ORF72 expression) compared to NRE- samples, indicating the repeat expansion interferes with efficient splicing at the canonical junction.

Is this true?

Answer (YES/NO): NO